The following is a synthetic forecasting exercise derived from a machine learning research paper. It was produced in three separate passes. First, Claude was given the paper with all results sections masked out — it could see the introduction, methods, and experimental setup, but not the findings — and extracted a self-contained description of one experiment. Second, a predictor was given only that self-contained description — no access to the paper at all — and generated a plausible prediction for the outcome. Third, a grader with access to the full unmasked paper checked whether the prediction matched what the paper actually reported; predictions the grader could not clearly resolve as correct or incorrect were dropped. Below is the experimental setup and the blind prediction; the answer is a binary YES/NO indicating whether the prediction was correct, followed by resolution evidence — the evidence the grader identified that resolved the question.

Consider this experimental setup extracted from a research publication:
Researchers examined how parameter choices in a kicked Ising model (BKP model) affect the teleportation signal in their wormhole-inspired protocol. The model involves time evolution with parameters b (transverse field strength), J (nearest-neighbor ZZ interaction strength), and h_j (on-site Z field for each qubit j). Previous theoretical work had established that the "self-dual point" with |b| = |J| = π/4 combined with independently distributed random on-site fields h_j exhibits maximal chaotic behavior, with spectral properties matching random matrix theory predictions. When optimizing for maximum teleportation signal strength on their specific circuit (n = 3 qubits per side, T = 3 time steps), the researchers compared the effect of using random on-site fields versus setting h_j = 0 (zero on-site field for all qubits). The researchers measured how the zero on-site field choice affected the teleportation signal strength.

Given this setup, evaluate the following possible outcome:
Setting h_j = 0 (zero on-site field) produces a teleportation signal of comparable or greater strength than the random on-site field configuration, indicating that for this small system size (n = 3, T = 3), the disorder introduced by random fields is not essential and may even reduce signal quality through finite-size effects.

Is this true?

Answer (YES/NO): YES